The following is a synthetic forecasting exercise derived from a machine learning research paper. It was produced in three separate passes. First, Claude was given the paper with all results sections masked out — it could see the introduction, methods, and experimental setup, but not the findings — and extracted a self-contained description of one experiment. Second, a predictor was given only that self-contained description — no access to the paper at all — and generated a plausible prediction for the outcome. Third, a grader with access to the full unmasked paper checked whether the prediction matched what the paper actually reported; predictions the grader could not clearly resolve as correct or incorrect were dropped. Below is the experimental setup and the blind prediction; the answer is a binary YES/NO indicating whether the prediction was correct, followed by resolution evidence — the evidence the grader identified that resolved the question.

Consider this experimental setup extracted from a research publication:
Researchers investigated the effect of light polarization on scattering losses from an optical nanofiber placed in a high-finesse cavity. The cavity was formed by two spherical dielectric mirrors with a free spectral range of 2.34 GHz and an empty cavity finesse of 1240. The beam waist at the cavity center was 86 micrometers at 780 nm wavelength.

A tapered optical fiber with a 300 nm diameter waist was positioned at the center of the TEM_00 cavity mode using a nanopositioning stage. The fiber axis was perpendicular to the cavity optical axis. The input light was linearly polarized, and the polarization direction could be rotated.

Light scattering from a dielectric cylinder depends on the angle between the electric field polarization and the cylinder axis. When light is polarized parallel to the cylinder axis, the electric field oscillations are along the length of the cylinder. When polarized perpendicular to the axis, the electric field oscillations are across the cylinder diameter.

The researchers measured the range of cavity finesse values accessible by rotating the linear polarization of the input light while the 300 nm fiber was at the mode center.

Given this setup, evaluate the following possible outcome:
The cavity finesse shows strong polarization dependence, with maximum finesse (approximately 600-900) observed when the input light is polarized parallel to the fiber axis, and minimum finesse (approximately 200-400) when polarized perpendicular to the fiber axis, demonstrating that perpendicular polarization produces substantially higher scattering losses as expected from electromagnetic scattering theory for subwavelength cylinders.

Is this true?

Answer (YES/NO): NO